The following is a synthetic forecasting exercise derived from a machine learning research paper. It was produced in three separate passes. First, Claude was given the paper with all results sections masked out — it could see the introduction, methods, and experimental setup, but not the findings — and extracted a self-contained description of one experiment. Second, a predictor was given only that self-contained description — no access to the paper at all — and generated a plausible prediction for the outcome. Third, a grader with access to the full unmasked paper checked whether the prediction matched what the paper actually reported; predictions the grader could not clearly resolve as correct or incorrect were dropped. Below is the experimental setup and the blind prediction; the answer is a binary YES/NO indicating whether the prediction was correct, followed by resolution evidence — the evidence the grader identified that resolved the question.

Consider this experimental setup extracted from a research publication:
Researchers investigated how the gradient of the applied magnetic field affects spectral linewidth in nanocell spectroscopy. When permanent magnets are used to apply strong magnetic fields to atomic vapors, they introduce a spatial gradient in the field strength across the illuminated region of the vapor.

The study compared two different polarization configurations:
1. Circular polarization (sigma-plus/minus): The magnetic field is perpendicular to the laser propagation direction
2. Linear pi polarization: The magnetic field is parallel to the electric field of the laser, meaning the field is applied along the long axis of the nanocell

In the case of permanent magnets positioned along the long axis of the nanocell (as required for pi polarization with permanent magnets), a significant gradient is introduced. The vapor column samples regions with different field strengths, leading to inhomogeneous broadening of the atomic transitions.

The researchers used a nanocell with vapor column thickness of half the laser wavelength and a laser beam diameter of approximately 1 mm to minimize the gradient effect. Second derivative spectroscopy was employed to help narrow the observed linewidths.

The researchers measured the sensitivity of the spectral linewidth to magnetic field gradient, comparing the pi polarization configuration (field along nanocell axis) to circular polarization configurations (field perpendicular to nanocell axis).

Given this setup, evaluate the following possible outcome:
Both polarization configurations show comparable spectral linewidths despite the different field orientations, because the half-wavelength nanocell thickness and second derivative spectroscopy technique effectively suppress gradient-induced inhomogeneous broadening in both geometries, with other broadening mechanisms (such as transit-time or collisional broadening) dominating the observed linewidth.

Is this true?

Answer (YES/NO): NO